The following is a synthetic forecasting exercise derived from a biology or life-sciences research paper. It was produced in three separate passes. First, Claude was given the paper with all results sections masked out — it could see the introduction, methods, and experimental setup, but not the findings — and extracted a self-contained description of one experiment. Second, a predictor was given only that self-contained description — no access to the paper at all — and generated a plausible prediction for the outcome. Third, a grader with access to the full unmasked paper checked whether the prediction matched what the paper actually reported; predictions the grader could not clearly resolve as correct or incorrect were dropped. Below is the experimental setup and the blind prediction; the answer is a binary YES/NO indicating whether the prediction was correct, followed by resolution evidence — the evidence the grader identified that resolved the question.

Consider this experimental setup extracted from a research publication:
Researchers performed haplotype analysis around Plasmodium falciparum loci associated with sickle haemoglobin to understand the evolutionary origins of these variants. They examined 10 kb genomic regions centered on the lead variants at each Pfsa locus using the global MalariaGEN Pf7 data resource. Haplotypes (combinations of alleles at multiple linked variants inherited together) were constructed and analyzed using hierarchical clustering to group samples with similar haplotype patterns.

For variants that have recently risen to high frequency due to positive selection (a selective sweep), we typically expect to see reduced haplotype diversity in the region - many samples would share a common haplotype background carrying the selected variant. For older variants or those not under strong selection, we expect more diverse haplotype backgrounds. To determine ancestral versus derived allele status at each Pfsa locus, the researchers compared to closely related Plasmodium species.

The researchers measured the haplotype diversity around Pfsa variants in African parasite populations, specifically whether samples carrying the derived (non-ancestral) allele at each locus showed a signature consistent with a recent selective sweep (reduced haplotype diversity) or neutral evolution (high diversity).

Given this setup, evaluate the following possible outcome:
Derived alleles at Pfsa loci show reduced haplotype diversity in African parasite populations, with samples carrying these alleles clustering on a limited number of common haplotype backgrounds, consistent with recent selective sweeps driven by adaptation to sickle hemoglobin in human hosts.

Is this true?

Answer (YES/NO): NO